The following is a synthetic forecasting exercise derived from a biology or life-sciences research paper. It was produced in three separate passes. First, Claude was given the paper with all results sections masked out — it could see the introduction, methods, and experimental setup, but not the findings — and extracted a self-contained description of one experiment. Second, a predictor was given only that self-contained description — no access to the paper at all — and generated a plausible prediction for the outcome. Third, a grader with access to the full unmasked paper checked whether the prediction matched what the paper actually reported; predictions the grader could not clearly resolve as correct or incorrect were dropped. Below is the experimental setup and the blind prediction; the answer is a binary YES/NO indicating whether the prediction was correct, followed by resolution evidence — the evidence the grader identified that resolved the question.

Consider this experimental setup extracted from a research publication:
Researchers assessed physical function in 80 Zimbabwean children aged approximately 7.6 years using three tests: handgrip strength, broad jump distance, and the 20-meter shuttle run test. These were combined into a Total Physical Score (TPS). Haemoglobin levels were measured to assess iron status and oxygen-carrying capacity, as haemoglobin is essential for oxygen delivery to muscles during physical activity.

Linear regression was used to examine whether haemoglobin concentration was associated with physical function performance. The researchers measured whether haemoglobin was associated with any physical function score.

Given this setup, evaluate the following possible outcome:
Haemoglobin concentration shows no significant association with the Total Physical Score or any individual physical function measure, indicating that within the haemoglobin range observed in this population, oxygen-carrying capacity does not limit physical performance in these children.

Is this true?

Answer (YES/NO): YES